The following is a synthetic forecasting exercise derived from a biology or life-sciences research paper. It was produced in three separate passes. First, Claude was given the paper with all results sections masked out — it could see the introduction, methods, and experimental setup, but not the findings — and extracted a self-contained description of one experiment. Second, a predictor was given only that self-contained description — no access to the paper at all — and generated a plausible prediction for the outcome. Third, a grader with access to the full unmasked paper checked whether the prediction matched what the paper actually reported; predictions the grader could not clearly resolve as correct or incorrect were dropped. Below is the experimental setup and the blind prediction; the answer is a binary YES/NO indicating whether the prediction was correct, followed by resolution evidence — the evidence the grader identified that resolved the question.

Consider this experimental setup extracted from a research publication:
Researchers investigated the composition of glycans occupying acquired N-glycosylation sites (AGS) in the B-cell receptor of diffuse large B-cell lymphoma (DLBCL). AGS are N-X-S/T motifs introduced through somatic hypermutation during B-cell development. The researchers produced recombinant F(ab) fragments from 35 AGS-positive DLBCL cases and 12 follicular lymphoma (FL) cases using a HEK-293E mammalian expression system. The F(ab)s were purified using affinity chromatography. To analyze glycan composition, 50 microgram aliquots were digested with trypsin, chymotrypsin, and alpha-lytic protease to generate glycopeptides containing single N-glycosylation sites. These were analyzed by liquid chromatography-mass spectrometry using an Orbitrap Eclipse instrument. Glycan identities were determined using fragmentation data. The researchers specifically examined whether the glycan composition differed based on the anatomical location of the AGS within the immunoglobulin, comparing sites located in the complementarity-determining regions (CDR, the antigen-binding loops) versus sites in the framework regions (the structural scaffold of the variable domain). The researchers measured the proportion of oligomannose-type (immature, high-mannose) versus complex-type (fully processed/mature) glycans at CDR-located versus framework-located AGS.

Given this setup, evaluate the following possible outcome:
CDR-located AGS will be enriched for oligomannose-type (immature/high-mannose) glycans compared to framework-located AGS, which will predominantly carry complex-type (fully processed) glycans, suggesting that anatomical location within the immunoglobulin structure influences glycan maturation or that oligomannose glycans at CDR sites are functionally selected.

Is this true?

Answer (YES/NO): NO